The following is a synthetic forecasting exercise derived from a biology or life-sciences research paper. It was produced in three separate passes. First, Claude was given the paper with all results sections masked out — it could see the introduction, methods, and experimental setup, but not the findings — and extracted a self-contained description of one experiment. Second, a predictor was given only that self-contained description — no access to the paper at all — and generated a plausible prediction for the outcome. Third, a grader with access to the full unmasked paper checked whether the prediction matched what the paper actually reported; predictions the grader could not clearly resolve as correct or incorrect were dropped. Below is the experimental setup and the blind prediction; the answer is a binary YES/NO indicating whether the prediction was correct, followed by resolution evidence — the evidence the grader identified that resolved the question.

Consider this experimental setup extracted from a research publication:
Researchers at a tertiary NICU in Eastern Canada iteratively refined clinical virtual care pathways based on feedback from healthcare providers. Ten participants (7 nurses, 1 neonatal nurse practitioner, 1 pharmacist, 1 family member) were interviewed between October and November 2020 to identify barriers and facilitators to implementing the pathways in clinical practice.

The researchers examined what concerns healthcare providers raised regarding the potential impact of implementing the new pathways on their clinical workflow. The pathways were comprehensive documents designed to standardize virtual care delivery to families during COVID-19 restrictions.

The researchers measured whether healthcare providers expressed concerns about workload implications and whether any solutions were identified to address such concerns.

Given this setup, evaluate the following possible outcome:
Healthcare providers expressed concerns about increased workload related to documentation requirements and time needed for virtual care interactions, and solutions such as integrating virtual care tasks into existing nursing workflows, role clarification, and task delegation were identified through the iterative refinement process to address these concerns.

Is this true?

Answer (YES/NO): YES